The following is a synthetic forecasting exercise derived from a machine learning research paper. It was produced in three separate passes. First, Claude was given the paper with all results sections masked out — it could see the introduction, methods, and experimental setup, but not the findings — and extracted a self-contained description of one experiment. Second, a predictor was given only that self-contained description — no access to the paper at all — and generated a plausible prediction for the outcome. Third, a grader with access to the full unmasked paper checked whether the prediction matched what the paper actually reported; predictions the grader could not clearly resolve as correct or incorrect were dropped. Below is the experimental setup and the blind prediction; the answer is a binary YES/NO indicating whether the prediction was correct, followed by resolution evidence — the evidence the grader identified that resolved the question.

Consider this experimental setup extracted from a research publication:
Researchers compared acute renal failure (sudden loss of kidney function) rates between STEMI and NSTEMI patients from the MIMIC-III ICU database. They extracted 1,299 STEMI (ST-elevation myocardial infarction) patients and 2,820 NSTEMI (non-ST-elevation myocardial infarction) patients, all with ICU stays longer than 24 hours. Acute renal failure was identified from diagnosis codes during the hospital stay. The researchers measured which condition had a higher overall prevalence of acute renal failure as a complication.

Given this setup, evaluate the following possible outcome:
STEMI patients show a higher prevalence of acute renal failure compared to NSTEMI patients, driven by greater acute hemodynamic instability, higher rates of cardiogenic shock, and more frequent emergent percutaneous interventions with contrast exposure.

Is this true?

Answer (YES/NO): NO